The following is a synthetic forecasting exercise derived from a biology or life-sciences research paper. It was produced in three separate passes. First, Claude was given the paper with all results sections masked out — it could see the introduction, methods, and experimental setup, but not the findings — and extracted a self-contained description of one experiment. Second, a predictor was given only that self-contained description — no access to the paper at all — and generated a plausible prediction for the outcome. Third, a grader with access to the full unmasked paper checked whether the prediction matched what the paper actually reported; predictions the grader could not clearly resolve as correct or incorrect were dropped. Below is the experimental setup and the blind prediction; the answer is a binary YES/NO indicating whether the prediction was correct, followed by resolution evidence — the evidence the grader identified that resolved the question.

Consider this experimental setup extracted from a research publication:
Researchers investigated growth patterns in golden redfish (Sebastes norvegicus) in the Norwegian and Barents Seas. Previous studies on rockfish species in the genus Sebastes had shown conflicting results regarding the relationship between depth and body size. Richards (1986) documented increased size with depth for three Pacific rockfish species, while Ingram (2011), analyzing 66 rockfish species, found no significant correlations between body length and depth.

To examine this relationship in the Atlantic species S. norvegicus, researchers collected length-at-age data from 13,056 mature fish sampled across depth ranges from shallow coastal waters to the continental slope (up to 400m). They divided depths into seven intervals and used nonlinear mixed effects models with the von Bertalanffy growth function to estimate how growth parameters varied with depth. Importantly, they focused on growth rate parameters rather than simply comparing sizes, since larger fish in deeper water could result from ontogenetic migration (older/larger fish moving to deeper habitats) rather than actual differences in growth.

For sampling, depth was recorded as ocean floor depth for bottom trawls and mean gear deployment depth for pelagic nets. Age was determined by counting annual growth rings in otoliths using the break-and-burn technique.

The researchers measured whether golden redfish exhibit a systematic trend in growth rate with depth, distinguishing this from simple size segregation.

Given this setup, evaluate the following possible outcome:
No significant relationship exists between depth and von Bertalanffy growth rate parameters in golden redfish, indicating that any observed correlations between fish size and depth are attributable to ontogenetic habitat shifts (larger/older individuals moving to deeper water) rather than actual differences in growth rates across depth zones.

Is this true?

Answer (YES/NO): NO